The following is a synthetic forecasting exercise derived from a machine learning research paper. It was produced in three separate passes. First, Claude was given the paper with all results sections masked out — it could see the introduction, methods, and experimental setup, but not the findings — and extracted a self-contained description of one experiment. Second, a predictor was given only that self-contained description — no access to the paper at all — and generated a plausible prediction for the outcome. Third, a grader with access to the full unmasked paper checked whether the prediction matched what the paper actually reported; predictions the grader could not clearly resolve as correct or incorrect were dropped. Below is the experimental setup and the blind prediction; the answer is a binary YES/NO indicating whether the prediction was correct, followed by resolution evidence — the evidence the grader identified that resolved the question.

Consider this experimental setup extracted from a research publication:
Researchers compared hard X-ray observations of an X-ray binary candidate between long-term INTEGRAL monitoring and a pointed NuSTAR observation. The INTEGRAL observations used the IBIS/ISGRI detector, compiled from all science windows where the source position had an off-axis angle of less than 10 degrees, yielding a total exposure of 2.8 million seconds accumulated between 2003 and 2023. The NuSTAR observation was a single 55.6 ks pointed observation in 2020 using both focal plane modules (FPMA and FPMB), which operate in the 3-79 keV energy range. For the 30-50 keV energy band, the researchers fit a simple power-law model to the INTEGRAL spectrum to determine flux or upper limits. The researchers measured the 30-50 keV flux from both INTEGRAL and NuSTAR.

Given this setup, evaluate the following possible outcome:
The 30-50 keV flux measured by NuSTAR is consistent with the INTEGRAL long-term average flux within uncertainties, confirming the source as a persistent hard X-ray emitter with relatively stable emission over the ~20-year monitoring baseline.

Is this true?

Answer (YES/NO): NO